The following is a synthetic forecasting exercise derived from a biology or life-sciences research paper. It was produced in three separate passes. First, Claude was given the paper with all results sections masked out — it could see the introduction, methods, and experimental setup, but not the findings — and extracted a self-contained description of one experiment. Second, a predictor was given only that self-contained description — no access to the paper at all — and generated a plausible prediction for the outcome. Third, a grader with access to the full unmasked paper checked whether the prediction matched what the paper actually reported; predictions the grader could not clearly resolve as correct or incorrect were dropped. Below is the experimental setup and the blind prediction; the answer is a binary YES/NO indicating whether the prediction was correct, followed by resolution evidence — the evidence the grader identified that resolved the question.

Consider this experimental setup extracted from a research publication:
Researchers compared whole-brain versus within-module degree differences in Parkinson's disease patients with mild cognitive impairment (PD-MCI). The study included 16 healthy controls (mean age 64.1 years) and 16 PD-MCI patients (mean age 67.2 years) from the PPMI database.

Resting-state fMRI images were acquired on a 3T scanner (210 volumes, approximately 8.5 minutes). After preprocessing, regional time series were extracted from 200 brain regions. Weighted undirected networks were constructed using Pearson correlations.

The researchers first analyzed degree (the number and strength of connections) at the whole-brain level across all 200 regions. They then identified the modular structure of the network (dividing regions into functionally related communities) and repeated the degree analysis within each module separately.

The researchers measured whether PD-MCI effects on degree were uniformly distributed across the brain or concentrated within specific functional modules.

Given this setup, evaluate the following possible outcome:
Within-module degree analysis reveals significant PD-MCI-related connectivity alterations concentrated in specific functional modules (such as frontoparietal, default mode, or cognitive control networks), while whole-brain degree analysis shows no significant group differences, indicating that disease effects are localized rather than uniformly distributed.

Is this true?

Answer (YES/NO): NO